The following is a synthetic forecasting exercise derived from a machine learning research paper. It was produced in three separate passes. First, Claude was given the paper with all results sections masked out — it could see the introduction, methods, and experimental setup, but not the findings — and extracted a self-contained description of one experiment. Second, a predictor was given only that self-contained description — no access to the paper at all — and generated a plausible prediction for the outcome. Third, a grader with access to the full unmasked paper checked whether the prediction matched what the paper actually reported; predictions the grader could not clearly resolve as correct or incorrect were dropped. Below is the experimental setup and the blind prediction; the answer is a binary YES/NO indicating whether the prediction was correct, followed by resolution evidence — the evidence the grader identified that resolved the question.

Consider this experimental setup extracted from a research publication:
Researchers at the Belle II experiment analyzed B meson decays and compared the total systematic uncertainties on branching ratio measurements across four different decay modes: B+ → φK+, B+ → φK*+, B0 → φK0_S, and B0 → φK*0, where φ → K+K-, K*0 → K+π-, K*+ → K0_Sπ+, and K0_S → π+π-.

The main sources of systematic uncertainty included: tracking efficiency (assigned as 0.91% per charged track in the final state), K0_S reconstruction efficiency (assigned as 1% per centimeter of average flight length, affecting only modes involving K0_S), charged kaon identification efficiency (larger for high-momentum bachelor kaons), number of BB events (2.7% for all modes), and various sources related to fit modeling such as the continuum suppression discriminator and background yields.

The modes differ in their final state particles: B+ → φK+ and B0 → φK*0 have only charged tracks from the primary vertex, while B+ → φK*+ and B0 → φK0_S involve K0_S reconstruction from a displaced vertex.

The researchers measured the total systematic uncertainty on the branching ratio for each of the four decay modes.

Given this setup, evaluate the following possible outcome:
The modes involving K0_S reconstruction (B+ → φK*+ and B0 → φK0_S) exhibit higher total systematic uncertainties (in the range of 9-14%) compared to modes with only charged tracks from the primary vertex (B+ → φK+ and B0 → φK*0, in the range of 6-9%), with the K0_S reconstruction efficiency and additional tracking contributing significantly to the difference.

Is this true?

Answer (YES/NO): NO